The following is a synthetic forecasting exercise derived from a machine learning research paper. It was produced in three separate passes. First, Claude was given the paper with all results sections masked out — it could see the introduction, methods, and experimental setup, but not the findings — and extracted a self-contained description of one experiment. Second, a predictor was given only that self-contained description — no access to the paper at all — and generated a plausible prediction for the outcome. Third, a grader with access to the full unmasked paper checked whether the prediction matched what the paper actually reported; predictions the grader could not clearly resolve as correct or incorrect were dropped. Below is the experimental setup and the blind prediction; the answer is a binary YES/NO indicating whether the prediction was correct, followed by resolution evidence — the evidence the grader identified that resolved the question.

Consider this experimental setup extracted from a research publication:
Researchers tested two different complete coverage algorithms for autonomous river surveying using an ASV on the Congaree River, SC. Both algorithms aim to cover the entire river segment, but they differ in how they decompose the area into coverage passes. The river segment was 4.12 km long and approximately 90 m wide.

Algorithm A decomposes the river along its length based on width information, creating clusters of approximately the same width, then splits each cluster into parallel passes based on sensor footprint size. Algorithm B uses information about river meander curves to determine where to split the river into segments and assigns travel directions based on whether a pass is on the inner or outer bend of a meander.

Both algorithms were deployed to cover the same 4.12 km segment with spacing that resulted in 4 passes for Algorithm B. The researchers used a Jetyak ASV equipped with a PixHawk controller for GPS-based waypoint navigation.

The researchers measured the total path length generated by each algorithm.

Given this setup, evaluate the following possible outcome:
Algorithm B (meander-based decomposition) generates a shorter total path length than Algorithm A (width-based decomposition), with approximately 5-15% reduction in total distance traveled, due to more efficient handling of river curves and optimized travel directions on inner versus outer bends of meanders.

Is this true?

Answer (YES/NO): NO